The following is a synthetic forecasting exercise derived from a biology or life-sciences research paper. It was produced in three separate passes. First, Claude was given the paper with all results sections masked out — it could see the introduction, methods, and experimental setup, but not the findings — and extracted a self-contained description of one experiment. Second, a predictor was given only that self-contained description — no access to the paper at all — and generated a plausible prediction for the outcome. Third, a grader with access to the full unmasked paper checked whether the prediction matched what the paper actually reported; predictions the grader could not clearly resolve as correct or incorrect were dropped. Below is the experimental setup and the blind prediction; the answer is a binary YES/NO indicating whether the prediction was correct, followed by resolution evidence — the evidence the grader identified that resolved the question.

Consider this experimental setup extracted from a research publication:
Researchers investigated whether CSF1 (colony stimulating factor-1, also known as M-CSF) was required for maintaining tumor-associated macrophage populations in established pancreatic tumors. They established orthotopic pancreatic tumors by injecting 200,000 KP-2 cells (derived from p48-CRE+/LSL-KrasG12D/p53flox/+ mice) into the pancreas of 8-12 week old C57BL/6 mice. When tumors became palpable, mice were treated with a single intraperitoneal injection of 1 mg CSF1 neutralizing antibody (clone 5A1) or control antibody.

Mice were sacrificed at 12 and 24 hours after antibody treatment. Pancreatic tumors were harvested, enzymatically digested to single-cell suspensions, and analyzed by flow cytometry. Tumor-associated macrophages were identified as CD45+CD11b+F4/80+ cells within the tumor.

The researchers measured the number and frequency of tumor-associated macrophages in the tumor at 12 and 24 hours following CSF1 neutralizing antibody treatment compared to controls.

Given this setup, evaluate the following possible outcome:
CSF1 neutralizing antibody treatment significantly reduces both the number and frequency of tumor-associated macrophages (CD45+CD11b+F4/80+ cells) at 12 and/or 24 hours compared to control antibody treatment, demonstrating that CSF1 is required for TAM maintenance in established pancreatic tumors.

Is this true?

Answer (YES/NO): NO